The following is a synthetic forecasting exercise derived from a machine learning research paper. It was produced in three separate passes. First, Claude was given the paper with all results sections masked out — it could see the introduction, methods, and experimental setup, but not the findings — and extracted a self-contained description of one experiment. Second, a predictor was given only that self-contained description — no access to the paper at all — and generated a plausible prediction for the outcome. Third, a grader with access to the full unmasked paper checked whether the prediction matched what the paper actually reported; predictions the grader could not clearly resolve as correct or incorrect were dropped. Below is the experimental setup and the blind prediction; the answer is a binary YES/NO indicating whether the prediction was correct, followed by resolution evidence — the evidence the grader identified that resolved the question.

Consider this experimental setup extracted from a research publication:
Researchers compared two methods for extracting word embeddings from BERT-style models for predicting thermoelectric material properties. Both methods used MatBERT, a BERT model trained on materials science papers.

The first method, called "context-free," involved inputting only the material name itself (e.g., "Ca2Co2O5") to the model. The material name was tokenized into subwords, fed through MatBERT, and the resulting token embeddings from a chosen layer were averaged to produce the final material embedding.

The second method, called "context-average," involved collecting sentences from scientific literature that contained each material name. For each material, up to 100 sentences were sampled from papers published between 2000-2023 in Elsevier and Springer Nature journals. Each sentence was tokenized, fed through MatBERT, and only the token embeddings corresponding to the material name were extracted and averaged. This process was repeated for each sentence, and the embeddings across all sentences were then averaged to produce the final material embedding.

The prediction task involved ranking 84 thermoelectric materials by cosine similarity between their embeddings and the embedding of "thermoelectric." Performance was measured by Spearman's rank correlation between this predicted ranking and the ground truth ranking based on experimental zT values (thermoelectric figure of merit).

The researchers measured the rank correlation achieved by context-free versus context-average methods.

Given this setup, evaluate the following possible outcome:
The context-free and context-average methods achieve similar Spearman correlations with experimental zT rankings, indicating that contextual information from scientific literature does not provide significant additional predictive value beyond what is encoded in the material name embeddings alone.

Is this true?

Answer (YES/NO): NO